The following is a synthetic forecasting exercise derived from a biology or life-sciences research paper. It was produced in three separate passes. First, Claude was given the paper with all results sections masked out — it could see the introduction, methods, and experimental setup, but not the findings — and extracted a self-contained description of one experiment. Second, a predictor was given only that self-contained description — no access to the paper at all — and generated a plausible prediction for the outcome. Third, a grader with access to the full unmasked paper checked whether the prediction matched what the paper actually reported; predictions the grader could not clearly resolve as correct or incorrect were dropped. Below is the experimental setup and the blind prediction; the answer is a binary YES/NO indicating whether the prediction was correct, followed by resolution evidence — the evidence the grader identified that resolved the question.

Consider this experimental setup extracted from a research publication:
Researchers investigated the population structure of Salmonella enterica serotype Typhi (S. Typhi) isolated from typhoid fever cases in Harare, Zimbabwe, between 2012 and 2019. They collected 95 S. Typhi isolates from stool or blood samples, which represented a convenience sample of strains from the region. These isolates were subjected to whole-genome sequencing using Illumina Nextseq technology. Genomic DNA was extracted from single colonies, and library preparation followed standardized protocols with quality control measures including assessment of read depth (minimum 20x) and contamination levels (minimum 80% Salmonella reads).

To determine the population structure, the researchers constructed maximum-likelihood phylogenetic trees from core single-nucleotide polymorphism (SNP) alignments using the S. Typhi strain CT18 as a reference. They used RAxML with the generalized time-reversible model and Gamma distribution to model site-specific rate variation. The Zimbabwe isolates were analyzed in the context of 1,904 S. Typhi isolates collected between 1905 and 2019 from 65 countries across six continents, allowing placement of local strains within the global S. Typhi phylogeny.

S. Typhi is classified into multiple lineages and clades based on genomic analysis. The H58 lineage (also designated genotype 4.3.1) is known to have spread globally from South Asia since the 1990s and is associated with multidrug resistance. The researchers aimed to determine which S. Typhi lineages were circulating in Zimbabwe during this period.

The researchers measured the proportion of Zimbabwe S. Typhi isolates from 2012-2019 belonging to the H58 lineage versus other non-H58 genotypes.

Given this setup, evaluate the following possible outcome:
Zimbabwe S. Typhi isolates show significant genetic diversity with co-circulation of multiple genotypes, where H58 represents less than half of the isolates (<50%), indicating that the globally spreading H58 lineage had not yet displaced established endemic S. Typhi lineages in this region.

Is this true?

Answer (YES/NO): NO